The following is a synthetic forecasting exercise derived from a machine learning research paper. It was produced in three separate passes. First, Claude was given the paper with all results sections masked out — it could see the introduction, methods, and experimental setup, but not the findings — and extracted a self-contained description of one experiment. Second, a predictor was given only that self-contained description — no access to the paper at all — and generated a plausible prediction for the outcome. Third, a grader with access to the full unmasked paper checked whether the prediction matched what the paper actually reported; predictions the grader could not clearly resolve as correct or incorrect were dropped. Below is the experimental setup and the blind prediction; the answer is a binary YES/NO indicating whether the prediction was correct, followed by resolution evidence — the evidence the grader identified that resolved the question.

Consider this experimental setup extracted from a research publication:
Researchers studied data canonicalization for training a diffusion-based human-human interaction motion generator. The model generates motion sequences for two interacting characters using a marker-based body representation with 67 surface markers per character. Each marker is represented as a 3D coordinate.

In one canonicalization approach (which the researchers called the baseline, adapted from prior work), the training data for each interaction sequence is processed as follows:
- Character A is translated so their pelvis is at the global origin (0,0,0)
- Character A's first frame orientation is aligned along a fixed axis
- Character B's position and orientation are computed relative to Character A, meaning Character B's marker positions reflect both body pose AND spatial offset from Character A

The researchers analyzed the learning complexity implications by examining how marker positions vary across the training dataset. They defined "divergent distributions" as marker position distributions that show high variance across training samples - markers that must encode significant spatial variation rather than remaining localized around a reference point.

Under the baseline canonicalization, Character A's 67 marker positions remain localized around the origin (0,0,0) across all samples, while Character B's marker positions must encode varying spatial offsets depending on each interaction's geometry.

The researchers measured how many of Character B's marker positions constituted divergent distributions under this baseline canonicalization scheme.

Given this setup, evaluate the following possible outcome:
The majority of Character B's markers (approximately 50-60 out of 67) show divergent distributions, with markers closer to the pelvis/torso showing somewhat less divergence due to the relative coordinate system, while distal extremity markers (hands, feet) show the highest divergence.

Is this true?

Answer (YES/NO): NO